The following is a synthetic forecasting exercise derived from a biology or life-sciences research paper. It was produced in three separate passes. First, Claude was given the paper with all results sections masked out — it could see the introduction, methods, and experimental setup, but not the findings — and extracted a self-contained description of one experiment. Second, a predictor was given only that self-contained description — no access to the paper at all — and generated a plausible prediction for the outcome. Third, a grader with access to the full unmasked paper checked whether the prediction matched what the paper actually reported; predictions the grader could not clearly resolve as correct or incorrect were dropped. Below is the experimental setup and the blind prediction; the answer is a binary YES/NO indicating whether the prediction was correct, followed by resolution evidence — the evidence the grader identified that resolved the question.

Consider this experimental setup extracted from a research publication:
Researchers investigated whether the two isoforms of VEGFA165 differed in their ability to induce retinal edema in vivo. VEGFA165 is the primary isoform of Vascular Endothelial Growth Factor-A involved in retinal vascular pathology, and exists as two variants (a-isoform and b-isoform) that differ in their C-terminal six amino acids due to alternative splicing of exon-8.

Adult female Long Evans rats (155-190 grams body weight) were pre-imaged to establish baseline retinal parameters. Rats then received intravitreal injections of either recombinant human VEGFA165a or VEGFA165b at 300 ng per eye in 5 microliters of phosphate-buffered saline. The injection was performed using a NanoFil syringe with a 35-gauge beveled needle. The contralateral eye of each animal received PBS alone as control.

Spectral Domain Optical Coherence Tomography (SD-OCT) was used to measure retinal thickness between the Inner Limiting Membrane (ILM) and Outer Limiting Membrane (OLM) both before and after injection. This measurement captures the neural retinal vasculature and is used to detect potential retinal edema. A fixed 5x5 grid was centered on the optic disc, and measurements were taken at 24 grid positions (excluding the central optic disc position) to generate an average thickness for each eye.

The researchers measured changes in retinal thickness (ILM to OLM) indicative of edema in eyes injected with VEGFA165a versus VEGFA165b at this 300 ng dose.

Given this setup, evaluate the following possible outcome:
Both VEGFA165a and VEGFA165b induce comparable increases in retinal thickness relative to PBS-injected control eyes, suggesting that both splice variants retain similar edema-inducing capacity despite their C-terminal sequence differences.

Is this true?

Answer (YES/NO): YES